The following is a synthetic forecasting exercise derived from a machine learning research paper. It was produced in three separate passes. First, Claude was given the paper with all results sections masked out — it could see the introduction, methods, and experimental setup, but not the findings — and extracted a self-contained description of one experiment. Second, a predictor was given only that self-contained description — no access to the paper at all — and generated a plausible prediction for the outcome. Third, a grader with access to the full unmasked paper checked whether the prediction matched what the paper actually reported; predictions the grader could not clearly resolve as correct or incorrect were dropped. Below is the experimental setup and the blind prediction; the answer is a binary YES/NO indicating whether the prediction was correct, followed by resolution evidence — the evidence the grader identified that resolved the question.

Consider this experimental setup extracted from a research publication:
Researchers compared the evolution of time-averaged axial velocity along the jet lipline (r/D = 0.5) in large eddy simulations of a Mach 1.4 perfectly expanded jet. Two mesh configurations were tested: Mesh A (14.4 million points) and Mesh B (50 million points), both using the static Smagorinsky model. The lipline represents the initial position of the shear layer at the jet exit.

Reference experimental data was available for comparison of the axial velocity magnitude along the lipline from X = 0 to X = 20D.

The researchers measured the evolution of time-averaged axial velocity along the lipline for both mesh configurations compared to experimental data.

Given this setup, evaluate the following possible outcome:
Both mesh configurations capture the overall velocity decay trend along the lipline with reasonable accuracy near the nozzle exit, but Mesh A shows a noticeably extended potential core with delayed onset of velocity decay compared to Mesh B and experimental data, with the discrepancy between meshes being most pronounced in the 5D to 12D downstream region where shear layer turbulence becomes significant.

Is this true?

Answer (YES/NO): NO